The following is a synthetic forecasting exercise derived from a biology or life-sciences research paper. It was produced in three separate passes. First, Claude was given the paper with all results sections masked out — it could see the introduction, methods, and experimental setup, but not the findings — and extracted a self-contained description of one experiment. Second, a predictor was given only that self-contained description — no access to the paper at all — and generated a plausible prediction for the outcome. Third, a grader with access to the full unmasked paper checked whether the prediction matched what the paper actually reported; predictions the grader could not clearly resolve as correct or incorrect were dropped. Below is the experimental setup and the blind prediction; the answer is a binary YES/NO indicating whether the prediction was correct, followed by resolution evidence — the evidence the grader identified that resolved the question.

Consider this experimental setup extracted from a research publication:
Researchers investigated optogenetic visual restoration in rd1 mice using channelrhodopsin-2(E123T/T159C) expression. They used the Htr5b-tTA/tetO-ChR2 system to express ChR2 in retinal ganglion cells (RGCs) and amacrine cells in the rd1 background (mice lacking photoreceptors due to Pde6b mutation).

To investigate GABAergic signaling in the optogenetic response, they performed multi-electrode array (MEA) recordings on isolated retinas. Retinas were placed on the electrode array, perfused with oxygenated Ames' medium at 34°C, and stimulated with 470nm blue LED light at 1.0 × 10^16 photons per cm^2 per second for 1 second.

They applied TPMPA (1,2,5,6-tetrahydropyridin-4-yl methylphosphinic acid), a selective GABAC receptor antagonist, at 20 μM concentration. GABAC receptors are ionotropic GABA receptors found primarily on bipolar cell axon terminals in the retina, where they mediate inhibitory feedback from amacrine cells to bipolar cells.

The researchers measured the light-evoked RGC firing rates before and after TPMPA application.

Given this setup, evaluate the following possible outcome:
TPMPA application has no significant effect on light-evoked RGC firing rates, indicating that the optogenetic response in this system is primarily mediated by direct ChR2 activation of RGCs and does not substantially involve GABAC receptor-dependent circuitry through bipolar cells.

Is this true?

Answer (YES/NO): YES